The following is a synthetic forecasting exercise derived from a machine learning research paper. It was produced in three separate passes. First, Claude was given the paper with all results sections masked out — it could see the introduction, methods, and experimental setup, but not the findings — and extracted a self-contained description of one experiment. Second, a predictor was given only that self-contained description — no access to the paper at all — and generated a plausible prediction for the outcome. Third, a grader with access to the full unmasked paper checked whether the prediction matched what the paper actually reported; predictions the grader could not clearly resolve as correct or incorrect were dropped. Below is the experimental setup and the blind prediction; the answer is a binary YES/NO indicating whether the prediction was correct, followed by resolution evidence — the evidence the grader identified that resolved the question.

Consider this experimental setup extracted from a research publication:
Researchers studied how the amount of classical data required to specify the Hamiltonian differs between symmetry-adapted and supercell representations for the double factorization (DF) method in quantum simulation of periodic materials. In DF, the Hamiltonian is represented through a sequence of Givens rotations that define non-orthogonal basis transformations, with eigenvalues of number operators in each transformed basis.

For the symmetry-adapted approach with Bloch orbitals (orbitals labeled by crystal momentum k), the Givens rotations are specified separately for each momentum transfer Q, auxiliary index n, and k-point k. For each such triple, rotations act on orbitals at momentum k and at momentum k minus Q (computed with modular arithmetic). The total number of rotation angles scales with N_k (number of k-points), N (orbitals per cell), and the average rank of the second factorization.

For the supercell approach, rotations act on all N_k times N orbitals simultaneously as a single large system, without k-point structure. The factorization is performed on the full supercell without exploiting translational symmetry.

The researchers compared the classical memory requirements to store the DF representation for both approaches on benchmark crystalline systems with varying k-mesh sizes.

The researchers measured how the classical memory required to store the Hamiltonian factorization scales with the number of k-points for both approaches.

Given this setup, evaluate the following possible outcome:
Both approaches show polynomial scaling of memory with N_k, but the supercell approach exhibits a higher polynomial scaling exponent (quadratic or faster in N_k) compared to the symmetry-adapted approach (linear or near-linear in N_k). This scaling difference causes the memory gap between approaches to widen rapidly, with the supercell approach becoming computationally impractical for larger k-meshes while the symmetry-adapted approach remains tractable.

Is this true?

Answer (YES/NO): NO